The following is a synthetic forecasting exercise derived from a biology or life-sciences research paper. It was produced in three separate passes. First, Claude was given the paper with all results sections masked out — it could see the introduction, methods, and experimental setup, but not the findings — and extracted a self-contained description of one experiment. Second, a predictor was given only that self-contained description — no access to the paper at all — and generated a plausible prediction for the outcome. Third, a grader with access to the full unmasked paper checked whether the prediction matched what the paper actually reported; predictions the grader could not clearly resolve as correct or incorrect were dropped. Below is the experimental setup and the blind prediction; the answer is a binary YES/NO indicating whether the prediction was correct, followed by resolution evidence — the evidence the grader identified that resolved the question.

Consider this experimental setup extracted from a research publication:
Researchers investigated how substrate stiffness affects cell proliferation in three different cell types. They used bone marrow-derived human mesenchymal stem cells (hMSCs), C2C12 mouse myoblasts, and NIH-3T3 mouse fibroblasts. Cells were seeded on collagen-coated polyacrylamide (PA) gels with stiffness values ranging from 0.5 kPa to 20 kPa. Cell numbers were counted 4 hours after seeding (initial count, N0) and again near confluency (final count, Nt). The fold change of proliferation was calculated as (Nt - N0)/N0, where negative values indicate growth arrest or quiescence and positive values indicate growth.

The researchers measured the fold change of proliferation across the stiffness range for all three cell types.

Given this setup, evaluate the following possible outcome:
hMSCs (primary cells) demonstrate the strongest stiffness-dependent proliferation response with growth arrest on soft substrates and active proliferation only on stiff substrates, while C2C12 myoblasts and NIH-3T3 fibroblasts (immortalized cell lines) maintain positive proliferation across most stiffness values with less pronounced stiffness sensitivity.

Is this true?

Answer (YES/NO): YES